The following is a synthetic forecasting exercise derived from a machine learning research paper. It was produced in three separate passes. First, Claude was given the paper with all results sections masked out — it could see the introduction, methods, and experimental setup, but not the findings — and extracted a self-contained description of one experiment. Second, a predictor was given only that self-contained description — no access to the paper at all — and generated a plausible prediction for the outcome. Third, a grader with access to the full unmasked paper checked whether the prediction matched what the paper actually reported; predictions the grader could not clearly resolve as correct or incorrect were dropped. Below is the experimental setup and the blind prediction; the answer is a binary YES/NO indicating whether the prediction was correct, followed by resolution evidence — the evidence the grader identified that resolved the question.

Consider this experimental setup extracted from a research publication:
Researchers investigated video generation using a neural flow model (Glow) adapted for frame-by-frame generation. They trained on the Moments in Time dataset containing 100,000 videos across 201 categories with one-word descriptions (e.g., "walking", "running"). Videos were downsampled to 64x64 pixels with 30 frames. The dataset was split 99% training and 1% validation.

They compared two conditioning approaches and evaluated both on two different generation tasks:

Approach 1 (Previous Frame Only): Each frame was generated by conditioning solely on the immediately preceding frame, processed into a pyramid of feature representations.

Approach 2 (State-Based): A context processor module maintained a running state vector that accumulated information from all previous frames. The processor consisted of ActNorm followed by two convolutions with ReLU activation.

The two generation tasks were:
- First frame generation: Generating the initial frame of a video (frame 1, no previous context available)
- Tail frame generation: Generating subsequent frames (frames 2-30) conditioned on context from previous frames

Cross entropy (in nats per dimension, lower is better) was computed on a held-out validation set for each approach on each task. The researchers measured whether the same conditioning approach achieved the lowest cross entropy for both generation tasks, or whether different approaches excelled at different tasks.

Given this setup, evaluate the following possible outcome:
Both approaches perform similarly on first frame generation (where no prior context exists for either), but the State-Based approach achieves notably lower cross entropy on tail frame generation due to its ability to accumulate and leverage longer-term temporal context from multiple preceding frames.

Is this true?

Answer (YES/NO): YES